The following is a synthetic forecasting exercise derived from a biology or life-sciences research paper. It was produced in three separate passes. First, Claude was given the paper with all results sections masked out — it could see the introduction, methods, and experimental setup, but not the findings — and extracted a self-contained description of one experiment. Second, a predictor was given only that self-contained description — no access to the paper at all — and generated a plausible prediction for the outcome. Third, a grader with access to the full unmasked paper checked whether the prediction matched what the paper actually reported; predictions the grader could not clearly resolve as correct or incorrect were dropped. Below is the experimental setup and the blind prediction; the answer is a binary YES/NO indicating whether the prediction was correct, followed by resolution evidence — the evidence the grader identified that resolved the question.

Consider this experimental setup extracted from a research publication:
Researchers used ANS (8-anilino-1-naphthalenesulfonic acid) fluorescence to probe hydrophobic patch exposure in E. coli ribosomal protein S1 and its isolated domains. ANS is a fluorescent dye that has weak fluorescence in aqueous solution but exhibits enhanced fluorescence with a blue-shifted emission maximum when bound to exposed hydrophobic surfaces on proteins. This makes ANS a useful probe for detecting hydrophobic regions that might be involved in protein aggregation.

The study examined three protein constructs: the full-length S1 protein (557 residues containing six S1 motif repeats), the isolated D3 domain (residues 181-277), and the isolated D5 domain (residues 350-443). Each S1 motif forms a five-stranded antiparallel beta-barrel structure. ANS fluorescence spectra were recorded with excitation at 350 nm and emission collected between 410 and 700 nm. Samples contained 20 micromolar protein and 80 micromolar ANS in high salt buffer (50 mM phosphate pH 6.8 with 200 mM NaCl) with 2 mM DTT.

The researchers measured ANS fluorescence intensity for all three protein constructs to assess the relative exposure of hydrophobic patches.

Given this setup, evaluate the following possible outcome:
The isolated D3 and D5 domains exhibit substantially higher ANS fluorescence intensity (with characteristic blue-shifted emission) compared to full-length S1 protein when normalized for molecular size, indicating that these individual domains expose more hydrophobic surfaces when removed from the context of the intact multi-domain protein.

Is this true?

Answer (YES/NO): NO